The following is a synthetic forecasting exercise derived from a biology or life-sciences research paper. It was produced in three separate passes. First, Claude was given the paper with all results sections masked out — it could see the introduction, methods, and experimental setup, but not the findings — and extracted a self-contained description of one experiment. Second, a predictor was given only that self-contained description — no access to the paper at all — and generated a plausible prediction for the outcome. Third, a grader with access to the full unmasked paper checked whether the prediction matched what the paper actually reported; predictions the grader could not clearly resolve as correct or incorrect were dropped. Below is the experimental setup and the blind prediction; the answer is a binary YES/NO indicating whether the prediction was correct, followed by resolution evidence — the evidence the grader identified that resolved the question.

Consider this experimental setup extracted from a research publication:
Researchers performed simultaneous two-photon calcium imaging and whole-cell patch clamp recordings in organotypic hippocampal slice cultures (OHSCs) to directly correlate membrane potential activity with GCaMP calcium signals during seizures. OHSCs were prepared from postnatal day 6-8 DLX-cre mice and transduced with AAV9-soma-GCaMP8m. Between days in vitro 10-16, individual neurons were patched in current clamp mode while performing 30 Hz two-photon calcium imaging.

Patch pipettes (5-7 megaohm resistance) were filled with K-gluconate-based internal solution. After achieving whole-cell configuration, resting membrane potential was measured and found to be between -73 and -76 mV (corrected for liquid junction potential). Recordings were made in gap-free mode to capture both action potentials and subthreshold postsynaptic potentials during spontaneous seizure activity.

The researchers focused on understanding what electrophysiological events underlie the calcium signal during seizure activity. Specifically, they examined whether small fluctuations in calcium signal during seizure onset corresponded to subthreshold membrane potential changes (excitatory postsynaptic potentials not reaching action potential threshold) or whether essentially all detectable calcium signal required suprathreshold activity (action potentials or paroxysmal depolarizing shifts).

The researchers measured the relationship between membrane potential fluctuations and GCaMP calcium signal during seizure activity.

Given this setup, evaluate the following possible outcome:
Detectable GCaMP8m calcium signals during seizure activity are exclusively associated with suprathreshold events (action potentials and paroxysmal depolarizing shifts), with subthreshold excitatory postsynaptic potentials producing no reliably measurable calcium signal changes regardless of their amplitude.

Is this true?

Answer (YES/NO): NO